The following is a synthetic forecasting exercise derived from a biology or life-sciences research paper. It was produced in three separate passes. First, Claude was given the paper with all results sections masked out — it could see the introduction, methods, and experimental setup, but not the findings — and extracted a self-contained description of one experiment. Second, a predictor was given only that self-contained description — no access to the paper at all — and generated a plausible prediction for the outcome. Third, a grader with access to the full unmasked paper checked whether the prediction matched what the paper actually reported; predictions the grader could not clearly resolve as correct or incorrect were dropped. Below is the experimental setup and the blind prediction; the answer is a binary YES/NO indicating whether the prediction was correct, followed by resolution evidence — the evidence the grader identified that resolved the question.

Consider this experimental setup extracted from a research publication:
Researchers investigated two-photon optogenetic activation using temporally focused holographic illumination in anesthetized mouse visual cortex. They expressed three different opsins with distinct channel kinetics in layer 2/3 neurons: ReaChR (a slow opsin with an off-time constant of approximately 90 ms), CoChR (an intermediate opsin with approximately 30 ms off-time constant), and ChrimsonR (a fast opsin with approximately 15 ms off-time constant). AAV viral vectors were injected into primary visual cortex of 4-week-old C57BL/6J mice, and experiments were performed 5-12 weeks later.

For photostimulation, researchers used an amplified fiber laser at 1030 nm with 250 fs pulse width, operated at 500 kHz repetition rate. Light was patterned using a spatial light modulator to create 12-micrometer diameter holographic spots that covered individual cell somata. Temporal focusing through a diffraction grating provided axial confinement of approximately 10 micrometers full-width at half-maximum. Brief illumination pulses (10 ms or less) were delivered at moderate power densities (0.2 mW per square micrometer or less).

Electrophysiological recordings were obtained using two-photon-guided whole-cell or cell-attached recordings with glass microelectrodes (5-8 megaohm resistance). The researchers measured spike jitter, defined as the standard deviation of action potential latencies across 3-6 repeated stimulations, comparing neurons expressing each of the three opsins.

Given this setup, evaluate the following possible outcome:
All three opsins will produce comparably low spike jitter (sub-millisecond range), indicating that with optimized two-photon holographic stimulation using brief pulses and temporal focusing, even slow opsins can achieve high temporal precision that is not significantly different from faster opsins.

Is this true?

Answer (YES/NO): YES